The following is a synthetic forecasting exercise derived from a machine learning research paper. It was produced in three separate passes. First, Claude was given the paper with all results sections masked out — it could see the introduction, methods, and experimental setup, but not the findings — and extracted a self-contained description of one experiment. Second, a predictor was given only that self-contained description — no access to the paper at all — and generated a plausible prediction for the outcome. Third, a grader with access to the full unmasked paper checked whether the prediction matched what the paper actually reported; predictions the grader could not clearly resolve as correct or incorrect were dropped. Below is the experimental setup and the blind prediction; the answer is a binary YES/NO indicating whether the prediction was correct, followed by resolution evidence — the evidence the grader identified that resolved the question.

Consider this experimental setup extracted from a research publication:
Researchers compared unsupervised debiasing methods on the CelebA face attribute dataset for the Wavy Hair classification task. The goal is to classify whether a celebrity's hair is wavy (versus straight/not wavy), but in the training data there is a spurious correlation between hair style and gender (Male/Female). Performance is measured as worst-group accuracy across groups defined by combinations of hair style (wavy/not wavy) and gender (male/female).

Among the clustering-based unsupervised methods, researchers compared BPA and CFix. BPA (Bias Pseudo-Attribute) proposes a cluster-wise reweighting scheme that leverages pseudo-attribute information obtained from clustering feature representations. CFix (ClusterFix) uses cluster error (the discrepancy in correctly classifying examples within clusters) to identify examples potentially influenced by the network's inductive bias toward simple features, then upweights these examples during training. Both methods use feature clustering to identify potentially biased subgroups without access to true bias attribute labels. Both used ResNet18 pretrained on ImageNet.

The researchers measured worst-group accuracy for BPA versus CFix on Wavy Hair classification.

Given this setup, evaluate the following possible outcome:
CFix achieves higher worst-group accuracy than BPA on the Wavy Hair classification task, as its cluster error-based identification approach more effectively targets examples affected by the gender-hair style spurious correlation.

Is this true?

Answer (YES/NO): YES